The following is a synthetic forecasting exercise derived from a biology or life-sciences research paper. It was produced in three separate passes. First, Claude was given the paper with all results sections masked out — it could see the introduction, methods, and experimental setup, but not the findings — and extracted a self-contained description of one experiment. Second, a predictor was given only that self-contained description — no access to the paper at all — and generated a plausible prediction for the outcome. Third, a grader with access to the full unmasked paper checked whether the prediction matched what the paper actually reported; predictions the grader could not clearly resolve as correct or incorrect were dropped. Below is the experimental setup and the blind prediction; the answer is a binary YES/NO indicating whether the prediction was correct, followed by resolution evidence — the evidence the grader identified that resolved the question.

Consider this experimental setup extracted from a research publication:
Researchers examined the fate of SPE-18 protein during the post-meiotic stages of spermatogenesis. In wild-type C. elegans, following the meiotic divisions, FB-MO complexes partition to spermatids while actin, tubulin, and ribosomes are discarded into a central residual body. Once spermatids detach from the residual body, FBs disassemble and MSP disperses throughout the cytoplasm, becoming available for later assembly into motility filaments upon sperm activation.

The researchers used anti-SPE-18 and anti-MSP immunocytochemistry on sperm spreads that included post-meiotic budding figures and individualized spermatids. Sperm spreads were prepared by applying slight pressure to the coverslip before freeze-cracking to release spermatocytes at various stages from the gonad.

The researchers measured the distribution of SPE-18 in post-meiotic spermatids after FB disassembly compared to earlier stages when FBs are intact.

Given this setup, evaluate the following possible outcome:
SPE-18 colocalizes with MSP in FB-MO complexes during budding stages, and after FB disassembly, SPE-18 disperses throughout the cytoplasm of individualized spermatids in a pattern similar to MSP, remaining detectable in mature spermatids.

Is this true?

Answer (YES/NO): NO